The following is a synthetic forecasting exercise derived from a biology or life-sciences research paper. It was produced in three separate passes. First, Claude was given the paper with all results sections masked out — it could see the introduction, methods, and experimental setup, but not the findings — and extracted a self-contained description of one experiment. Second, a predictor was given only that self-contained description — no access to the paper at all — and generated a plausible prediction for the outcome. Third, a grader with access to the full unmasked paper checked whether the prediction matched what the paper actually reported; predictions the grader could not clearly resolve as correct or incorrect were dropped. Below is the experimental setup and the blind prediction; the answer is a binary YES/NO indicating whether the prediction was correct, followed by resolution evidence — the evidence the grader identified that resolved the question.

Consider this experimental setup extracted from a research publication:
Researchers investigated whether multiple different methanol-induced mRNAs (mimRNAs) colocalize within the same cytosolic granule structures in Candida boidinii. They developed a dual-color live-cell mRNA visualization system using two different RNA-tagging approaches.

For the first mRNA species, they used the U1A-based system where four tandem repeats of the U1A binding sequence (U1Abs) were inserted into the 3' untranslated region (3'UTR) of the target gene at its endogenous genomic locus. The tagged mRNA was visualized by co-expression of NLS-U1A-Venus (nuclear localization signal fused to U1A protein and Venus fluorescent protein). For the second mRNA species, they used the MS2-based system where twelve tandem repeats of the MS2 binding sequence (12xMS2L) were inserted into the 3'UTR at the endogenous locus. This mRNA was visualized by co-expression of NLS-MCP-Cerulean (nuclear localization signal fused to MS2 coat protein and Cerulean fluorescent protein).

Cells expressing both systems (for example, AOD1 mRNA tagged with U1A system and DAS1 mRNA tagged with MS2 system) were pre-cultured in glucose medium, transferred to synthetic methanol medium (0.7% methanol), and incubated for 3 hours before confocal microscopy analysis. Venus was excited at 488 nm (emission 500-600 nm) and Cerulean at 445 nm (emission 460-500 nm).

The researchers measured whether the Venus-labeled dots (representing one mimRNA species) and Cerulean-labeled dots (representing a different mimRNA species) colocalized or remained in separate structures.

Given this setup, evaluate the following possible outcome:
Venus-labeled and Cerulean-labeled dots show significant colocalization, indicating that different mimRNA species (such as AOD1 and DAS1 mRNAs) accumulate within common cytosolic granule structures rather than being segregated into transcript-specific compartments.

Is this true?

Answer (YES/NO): YES